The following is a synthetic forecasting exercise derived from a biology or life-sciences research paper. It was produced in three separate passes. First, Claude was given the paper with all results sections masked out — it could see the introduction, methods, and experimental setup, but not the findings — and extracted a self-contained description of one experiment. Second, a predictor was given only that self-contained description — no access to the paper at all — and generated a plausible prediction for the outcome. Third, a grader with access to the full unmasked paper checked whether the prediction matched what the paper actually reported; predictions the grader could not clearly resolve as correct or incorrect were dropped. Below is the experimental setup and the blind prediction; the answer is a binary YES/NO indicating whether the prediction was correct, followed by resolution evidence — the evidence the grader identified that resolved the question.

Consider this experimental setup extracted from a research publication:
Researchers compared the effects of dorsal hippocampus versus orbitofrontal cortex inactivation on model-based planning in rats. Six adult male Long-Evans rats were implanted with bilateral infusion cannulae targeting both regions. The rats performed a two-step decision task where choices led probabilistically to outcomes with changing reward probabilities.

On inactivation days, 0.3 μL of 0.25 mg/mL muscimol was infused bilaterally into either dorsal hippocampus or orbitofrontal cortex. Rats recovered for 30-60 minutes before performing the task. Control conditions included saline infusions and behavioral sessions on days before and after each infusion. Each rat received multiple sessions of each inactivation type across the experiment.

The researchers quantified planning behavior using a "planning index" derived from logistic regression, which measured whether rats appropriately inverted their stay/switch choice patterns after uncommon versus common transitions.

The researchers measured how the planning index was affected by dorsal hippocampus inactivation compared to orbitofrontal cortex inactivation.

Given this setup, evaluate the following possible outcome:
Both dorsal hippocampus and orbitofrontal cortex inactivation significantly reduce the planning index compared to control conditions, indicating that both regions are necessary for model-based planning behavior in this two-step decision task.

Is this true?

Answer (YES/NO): YES